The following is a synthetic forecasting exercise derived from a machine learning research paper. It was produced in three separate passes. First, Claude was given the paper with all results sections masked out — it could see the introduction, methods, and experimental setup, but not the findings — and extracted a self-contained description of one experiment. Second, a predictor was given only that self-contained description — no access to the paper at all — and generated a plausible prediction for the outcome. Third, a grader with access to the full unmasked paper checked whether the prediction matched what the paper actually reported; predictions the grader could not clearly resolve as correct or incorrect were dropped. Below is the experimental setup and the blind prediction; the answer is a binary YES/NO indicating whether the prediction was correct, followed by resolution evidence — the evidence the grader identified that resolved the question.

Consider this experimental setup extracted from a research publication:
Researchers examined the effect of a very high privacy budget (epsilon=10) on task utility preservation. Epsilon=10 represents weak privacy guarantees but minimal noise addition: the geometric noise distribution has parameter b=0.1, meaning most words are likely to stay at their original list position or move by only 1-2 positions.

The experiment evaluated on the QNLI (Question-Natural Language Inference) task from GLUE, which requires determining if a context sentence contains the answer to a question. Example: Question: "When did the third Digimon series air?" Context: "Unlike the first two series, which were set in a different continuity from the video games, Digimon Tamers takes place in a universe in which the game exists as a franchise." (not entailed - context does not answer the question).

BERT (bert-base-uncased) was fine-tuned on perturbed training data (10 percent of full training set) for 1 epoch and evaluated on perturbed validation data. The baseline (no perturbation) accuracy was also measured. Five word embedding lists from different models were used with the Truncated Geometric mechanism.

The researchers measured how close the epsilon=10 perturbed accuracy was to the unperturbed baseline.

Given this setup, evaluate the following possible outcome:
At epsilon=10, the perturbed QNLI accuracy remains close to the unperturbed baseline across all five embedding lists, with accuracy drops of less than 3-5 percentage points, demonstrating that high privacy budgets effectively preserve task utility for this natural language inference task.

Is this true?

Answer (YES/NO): YES